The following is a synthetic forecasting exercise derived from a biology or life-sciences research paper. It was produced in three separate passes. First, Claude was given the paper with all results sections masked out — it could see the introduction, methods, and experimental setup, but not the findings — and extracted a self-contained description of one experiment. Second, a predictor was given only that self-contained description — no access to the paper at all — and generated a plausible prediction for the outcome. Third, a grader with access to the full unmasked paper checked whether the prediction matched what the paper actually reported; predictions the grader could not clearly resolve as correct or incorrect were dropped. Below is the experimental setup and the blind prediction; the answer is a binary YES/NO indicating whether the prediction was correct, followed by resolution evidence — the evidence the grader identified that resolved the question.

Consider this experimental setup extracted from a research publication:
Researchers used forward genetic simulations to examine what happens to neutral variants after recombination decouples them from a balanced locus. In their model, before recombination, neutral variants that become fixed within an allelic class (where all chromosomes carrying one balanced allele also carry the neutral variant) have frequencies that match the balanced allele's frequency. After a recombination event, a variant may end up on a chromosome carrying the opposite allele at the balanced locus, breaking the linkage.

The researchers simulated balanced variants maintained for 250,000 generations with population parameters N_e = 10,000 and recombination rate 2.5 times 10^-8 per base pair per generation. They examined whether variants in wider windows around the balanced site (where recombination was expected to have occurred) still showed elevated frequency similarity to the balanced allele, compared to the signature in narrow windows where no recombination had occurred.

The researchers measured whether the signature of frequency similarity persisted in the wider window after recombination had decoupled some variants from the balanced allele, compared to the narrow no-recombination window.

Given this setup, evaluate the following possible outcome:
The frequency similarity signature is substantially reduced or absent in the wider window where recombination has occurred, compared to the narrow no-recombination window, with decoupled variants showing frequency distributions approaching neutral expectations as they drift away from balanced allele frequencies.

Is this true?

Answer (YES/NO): NO